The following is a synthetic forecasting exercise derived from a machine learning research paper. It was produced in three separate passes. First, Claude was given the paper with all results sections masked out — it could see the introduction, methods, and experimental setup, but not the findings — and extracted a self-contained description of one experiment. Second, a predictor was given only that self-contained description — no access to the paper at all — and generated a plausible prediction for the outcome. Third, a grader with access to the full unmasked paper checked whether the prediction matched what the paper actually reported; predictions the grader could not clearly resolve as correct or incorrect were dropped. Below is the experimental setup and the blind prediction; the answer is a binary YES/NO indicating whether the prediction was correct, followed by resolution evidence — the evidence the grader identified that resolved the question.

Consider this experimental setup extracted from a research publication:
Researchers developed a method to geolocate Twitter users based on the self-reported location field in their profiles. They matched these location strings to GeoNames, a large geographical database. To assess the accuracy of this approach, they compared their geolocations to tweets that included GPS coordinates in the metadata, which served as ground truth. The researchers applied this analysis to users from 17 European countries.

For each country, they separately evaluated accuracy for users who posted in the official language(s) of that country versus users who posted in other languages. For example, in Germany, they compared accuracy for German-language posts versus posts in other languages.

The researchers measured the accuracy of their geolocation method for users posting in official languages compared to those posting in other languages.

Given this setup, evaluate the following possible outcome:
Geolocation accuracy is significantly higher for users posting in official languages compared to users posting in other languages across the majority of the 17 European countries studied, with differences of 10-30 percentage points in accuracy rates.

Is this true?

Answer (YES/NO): NO